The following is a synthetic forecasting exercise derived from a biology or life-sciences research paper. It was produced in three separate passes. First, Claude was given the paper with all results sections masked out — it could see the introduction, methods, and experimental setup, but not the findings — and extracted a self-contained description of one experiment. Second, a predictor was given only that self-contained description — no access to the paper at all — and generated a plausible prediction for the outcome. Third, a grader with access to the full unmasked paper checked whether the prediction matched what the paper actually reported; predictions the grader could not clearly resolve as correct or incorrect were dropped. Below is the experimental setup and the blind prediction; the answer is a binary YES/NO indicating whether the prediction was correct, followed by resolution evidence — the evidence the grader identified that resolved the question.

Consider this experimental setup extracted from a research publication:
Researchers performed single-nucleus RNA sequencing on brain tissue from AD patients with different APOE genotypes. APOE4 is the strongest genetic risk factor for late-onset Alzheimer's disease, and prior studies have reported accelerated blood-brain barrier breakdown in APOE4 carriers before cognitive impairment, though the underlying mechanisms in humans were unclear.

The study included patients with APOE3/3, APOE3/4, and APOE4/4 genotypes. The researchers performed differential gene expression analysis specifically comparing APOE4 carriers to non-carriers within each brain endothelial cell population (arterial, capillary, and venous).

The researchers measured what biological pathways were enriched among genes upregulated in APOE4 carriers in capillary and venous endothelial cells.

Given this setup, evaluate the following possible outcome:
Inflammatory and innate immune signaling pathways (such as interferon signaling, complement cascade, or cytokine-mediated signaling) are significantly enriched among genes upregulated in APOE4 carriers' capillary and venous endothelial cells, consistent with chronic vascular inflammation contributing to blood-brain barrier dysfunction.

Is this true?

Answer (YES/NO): YES